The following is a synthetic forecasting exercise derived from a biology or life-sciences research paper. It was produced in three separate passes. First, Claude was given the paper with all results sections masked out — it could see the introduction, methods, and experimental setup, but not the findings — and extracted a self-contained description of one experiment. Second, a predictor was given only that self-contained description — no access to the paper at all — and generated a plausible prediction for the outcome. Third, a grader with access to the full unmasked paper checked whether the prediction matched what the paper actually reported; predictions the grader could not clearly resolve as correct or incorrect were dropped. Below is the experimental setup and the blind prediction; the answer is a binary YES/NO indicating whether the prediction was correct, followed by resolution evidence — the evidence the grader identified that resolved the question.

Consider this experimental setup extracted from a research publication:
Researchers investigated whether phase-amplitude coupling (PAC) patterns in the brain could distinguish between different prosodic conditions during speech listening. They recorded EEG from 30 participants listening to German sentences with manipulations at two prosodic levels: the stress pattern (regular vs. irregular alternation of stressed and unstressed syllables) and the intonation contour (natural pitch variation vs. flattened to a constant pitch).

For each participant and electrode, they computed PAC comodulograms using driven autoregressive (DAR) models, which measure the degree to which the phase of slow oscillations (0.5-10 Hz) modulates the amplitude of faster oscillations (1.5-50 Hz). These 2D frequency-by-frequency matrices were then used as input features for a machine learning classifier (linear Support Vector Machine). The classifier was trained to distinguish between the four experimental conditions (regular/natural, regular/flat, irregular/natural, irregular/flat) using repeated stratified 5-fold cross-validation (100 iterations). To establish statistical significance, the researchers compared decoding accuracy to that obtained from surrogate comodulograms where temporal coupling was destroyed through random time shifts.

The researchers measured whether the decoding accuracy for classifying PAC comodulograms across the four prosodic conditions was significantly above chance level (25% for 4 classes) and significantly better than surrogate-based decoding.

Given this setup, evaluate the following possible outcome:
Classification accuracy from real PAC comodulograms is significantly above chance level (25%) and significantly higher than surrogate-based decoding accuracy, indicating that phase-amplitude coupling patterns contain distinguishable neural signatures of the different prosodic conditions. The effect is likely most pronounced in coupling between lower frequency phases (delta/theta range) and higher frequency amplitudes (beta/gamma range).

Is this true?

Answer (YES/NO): NO